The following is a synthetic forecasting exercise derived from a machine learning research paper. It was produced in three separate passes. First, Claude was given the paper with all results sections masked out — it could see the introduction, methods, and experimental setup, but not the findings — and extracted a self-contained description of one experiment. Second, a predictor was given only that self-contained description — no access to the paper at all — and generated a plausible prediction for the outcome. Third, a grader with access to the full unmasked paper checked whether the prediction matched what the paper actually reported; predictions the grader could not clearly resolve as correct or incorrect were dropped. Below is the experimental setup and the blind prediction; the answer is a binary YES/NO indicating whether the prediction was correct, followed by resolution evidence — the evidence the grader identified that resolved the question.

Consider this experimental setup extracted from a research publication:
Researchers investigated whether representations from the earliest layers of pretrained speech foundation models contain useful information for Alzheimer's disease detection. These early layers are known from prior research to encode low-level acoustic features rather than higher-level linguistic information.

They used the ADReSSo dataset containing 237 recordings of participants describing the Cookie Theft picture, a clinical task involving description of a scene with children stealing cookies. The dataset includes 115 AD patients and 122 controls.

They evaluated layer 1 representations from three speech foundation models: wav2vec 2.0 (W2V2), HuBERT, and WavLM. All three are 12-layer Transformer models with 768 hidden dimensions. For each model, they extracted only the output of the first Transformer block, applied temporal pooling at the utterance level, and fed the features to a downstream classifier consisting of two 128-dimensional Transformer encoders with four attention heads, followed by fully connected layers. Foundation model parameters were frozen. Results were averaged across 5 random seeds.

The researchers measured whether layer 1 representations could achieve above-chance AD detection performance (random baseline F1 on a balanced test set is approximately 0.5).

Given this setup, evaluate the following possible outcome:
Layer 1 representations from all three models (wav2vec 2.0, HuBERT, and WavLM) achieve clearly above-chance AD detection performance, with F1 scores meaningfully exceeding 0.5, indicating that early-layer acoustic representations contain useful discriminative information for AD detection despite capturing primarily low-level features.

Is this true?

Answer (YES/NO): YES